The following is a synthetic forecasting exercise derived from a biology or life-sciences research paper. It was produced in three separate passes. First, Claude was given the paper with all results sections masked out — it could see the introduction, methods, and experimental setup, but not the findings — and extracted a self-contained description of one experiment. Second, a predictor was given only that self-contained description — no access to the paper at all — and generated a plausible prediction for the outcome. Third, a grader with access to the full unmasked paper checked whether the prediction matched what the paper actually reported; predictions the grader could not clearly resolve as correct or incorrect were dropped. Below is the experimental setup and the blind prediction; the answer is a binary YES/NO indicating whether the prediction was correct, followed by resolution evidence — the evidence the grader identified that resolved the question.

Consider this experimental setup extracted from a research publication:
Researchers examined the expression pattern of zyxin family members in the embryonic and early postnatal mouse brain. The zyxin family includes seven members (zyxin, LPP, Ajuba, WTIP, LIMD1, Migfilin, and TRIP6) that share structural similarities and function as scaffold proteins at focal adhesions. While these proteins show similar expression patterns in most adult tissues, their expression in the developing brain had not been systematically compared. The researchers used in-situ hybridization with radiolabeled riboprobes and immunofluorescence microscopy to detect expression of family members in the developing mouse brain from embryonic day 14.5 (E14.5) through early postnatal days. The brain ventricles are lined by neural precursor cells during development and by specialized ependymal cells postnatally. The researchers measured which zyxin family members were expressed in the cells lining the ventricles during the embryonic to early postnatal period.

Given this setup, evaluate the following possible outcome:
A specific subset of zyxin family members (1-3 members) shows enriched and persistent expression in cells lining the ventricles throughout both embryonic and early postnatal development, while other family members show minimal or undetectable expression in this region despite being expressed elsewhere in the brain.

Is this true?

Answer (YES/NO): YES